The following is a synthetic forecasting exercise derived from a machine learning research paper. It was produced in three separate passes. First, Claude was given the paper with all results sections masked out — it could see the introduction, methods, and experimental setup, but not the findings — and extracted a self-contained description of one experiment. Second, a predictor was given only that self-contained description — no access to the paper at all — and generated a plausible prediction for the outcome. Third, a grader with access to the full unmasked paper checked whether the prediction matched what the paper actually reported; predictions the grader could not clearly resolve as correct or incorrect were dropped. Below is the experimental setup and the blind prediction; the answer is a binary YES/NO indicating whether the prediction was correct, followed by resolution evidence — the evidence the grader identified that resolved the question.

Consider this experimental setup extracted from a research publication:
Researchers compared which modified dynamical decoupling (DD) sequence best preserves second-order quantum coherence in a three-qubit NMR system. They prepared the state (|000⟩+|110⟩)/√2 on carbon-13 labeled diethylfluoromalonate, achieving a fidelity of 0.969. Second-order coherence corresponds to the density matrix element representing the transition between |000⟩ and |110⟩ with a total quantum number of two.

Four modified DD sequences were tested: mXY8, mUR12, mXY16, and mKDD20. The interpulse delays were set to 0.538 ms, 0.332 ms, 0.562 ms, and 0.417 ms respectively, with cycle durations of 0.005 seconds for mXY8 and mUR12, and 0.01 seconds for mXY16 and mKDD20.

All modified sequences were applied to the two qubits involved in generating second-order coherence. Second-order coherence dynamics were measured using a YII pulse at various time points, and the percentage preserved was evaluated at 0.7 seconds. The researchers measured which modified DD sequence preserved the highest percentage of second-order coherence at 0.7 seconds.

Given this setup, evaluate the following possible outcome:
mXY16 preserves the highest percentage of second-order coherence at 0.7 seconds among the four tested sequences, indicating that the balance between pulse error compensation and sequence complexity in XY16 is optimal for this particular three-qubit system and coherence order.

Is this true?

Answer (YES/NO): NO